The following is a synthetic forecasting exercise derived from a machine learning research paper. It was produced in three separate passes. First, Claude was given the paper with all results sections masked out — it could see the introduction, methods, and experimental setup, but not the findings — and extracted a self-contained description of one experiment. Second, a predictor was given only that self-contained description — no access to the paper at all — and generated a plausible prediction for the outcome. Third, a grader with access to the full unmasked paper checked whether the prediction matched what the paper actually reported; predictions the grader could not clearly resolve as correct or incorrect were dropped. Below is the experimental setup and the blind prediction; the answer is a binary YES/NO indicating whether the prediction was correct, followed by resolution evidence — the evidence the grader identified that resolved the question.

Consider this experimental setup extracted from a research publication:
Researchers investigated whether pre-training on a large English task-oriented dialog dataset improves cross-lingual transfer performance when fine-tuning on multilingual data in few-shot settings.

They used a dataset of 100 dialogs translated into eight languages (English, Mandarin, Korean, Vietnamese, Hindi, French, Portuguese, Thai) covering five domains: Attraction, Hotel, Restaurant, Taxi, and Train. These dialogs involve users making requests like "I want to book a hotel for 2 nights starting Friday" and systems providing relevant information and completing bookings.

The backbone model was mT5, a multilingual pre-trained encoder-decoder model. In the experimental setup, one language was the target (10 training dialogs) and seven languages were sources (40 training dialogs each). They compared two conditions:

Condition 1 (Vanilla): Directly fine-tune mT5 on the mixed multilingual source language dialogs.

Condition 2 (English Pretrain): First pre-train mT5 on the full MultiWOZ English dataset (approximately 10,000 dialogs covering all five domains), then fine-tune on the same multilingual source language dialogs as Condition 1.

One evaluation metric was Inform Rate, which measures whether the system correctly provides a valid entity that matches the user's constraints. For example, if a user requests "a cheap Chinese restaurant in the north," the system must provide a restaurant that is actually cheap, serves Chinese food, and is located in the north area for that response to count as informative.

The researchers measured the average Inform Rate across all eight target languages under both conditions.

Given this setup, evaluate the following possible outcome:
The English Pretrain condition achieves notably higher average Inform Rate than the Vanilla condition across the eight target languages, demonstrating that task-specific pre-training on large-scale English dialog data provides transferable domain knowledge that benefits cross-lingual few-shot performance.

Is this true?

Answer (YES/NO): NO